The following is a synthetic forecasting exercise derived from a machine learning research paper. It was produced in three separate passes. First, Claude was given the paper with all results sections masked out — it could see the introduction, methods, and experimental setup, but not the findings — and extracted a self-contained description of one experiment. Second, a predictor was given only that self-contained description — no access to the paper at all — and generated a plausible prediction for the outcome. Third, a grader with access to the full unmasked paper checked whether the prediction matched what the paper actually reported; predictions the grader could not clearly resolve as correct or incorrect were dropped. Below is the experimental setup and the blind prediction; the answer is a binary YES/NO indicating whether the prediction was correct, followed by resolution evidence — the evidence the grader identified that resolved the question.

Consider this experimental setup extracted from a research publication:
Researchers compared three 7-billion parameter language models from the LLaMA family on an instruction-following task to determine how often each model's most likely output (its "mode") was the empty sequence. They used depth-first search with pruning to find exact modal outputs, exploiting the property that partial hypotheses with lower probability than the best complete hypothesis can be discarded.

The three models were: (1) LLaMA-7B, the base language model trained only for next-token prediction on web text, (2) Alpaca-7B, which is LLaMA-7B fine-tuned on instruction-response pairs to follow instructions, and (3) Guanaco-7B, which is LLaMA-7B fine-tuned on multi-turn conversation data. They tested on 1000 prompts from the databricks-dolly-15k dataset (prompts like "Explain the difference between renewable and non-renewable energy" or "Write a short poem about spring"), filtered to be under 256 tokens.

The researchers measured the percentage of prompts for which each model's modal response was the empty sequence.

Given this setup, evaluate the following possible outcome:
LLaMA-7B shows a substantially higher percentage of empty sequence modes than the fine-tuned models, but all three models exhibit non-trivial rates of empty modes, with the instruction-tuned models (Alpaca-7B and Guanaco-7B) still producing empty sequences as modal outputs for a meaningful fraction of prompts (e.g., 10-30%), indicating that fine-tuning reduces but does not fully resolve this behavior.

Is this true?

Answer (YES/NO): NO